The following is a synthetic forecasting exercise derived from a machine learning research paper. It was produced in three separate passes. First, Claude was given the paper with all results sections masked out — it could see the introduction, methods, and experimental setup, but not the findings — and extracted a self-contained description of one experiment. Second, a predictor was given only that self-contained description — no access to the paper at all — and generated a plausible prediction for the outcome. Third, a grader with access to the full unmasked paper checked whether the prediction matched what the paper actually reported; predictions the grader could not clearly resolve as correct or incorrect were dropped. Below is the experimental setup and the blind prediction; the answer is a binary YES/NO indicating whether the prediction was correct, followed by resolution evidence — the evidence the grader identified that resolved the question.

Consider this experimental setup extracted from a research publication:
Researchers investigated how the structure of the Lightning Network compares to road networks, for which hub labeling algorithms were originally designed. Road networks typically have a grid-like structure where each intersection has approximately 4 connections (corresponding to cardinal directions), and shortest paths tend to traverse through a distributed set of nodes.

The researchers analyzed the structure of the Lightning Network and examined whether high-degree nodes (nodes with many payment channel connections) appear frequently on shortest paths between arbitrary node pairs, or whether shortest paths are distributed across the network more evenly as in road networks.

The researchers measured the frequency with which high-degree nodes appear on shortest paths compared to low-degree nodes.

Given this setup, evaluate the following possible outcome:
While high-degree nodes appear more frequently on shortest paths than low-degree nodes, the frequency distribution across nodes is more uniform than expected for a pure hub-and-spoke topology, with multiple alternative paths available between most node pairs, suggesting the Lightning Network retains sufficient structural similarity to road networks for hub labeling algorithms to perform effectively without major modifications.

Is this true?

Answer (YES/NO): NO